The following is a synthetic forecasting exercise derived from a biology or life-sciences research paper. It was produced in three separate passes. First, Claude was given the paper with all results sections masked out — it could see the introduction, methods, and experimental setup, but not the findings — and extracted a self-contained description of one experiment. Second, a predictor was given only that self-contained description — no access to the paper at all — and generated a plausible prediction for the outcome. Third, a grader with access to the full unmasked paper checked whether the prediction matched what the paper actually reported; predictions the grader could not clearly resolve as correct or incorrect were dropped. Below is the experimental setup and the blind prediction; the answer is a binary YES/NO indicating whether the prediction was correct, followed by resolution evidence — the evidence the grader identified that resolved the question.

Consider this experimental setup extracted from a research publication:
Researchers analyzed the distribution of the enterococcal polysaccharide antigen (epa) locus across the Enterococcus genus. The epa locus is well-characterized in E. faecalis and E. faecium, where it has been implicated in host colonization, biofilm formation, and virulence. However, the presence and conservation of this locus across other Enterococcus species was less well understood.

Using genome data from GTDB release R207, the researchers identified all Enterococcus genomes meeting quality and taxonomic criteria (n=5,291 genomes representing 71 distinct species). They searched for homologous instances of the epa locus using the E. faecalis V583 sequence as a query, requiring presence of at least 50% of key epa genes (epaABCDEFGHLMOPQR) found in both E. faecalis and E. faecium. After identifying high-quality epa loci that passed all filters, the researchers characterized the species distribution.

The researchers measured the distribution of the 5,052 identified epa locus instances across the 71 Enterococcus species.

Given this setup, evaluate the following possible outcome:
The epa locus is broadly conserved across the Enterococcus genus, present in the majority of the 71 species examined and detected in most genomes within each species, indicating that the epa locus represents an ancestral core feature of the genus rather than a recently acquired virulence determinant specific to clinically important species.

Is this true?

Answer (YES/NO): YES